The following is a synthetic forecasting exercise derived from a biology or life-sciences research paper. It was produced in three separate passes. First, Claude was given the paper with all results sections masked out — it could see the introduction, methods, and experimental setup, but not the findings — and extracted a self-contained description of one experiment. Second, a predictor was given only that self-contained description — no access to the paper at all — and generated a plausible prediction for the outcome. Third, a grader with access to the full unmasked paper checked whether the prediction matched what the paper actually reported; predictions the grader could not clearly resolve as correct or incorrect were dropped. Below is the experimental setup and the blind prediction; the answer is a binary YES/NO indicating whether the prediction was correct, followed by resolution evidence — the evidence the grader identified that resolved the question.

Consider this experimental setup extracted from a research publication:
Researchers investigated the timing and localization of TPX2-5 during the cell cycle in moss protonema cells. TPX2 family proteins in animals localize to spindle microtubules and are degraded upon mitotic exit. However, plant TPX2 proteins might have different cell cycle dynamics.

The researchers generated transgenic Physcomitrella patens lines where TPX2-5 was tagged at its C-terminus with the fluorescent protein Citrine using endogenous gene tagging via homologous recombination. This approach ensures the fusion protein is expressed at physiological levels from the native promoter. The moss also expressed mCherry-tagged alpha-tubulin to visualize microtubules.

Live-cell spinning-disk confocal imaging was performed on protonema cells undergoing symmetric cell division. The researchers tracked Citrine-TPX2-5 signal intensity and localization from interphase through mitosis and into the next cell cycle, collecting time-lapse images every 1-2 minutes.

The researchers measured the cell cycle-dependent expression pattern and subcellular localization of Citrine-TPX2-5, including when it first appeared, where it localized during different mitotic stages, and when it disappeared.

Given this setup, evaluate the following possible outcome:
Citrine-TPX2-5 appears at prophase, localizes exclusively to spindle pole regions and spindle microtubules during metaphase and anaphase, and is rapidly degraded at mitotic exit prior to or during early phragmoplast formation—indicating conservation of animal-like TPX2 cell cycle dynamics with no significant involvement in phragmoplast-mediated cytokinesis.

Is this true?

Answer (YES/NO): NO